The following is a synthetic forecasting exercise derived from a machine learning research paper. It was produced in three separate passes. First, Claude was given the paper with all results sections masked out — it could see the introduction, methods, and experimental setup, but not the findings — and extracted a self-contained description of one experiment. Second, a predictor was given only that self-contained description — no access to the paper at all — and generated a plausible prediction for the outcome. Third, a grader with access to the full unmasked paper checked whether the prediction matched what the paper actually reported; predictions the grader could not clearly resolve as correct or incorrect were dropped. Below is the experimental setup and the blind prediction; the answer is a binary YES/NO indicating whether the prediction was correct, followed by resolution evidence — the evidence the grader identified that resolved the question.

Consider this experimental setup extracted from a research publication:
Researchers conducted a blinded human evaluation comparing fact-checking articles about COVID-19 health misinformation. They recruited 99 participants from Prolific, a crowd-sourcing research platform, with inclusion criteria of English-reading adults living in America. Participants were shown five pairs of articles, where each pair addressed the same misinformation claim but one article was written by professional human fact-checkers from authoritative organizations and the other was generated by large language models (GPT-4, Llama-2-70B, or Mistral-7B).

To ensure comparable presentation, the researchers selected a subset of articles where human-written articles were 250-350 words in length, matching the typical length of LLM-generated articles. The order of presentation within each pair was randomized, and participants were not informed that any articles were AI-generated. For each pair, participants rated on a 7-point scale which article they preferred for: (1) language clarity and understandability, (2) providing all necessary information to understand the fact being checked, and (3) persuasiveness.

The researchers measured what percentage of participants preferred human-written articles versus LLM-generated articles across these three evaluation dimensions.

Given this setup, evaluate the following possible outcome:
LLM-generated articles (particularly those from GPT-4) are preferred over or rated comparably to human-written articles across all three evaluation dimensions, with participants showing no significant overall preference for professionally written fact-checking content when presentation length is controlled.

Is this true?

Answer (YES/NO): NO